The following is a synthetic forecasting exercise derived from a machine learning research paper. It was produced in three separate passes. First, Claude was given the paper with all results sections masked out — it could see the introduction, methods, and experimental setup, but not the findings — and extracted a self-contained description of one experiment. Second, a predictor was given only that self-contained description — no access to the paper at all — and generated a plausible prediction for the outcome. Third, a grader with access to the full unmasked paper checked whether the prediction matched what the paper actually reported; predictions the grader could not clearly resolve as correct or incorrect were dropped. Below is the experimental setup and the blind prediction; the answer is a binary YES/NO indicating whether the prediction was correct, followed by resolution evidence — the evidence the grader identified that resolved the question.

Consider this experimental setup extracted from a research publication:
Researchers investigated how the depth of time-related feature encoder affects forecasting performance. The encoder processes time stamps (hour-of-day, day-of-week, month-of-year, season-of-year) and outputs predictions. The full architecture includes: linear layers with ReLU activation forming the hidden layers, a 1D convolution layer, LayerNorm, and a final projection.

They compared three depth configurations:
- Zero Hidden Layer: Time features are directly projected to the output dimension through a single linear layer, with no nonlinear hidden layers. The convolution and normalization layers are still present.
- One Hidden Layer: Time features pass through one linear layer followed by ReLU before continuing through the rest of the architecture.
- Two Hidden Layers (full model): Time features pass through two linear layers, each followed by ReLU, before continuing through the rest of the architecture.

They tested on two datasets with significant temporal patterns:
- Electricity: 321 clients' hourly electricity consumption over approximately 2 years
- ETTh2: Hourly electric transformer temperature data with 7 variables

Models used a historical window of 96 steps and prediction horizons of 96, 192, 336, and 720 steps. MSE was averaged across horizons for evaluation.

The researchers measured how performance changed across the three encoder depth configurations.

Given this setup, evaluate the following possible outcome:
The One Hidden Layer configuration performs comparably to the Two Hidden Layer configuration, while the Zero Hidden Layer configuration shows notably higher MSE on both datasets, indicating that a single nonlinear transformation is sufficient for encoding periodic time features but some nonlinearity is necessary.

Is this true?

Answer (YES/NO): NO